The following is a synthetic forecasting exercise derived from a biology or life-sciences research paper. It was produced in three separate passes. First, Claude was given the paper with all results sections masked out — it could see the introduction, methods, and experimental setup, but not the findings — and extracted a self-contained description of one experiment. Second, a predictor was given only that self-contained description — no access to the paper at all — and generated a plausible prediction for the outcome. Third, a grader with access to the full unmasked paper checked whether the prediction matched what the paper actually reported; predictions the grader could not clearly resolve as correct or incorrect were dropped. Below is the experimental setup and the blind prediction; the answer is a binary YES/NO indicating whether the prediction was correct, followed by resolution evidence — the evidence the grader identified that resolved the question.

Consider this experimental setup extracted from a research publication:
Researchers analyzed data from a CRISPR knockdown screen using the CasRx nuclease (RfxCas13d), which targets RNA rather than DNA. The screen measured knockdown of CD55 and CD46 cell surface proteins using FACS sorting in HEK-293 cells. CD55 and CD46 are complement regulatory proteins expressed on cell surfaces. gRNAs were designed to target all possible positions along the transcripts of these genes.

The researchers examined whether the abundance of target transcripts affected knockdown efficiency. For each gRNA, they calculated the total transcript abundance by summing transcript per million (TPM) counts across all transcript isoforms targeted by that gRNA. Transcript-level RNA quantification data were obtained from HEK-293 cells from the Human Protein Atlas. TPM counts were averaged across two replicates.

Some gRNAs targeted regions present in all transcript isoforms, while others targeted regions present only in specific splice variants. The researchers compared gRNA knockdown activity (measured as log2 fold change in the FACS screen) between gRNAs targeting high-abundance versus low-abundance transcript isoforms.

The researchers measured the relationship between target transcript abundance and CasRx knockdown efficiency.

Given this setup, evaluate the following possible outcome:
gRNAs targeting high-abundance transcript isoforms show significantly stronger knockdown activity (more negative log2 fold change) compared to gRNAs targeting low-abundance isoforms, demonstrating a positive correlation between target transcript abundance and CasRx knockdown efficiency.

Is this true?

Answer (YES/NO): NO